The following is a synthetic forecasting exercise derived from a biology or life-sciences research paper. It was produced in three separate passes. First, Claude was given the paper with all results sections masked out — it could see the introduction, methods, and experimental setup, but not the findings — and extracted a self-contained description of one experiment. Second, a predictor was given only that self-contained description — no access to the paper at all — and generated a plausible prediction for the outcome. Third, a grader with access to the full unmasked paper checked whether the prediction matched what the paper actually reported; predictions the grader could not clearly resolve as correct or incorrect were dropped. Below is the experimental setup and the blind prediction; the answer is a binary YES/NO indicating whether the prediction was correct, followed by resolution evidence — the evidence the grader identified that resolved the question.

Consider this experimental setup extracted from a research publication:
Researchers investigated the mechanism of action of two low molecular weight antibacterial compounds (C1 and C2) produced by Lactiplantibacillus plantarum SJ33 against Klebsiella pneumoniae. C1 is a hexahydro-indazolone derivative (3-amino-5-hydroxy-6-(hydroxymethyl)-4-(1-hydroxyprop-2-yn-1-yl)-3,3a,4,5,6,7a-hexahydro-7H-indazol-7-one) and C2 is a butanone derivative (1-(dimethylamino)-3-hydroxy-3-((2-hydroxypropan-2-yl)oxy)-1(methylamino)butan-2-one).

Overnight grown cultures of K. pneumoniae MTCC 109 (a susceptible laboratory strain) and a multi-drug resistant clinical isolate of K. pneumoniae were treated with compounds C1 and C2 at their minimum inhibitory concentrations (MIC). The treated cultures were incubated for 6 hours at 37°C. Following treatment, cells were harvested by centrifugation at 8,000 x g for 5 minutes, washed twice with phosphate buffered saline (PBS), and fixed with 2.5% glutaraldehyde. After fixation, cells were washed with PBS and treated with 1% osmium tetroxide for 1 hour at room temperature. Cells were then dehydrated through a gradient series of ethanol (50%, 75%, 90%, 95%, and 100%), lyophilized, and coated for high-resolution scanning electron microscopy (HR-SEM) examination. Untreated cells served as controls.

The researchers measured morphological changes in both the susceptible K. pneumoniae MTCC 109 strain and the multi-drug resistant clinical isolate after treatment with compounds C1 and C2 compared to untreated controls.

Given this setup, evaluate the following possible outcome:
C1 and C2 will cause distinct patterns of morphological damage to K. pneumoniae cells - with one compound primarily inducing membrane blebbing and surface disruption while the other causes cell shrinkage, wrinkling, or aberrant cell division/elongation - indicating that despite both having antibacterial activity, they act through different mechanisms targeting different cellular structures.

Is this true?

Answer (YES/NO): NO